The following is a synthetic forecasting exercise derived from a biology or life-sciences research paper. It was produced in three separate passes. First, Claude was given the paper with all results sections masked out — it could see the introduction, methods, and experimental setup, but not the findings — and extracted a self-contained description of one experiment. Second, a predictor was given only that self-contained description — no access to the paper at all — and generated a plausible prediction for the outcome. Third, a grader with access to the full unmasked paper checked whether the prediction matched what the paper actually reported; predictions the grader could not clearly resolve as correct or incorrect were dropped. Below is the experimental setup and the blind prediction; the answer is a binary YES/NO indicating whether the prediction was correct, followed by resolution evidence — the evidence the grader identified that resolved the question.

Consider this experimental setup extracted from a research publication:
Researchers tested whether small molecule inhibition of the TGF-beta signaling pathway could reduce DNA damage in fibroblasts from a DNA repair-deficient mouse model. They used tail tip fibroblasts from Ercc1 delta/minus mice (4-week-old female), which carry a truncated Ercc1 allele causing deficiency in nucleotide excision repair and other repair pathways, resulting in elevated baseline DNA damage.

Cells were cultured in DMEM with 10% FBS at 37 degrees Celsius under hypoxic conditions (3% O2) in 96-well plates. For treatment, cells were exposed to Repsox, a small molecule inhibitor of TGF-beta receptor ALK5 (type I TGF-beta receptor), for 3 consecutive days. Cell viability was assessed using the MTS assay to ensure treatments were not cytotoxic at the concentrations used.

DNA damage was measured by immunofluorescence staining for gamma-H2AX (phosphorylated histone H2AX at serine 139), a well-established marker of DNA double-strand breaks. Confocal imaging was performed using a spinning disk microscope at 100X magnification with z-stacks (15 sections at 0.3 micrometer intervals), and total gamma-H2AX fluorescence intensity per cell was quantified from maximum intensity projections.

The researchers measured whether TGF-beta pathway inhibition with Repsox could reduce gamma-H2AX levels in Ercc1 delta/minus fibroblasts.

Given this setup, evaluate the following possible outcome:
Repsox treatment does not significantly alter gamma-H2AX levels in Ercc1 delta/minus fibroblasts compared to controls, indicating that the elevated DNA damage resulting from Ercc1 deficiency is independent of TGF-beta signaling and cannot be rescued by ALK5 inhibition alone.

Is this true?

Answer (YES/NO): NO